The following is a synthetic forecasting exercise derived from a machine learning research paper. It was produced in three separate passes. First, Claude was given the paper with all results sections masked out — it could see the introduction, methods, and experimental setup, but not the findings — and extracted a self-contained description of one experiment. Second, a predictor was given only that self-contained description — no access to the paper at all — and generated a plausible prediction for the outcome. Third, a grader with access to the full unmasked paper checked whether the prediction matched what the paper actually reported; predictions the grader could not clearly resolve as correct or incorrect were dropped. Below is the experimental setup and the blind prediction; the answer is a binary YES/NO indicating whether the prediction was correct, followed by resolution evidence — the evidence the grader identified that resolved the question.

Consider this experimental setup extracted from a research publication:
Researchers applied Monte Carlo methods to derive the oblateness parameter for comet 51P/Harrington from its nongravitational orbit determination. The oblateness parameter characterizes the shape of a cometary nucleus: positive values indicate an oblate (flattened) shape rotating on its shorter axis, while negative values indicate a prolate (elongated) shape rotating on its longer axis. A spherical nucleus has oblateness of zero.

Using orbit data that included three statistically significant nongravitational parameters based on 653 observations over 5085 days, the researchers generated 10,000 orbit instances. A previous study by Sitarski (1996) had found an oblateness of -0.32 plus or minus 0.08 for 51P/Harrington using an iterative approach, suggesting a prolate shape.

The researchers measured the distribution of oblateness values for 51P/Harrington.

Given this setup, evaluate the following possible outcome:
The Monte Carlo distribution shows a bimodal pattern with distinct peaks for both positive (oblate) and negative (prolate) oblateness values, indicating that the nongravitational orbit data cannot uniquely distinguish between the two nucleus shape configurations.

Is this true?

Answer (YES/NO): YES